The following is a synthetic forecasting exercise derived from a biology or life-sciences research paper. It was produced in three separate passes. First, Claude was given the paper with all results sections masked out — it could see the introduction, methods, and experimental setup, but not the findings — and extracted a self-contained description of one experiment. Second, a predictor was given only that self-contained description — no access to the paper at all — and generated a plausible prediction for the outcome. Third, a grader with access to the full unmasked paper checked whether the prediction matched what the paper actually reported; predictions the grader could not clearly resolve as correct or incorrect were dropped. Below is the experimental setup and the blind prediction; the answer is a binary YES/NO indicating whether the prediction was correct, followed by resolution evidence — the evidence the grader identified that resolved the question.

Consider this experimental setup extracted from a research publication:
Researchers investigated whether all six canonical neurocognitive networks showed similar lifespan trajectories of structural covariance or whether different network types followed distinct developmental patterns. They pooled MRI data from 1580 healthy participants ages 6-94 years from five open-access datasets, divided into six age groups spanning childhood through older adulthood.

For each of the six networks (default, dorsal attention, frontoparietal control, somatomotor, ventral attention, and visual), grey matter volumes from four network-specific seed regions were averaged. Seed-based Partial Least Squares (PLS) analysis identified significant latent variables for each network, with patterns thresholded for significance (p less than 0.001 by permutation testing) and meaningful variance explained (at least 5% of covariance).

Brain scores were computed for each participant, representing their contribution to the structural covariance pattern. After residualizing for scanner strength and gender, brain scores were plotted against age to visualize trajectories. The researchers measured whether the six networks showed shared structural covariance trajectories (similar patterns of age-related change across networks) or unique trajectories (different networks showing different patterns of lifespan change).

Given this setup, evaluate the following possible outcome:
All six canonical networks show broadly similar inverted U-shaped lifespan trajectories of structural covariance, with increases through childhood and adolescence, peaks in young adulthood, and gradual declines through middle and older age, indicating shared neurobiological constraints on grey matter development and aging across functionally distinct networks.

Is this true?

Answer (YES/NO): NO